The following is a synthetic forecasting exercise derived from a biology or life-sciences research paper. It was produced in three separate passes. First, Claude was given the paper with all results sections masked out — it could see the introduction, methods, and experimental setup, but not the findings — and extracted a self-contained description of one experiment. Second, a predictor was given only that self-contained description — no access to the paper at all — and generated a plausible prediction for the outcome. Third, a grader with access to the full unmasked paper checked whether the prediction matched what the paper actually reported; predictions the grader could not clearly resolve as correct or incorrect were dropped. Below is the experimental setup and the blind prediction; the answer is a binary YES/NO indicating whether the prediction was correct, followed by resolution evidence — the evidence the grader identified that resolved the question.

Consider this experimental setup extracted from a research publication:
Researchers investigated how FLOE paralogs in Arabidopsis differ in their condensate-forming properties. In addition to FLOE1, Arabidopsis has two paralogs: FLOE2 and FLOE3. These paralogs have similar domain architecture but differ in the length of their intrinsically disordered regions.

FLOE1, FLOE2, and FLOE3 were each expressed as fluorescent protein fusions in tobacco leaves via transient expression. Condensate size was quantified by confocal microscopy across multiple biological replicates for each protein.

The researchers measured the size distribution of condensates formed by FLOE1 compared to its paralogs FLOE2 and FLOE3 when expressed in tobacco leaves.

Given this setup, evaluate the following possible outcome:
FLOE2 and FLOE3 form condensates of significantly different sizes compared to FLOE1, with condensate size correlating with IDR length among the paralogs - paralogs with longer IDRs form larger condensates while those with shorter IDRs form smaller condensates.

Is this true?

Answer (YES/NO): NO